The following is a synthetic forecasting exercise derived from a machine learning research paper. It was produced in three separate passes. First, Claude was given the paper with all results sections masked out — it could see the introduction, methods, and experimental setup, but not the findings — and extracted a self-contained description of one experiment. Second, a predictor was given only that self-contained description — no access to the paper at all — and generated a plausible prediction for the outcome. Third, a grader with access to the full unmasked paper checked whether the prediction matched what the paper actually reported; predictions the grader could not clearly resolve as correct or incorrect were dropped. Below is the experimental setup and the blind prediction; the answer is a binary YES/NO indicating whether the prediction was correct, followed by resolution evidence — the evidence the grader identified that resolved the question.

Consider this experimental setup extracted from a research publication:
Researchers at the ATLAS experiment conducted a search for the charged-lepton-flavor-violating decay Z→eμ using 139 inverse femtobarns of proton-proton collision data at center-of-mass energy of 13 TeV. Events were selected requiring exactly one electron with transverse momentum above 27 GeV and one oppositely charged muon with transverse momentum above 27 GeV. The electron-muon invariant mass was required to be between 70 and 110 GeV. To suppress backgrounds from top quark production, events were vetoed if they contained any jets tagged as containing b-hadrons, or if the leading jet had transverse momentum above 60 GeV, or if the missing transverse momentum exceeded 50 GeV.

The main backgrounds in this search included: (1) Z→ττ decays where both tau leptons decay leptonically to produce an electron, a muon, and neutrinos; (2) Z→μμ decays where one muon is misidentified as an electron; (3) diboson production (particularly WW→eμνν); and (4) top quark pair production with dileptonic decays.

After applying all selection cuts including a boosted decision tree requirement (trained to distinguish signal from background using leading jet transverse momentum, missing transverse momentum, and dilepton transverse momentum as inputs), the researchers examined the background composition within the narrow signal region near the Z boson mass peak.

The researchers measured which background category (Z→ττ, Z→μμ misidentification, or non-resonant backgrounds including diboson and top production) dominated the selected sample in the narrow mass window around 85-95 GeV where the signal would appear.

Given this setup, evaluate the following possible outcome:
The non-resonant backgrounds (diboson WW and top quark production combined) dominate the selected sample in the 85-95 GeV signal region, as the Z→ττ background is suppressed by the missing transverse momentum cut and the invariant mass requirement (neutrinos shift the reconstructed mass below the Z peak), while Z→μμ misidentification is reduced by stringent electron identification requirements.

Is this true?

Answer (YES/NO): YES